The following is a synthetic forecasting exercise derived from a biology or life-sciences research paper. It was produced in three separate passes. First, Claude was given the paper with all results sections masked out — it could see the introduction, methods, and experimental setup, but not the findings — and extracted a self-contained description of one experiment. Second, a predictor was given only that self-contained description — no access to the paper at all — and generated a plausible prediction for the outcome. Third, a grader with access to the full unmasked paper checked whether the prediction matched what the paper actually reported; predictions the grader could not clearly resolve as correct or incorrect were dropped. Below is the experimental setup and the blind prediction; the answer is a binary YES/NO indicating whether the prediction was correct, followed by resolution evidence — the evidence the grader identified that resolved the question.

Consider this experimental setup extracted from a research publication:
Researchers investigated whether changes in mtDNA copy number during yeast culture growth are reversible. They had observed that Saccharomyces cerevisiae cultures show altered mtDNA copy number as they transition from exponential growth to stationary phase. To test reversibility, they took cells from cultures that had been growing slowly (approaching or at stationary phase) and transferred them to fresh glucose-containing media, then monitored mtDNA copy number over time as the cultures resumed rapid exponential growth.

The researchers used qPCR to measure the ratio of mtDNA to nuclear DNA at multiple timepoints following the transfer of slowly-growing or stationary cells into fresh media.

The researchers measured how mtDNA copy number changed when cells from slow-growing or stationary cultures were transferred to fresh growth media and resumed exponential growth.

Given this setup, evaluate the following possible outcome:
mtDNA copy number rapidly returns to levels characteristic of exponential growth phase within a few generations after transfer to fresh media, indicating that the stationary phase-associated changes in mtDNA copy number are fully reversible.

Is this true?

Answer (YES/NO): YES